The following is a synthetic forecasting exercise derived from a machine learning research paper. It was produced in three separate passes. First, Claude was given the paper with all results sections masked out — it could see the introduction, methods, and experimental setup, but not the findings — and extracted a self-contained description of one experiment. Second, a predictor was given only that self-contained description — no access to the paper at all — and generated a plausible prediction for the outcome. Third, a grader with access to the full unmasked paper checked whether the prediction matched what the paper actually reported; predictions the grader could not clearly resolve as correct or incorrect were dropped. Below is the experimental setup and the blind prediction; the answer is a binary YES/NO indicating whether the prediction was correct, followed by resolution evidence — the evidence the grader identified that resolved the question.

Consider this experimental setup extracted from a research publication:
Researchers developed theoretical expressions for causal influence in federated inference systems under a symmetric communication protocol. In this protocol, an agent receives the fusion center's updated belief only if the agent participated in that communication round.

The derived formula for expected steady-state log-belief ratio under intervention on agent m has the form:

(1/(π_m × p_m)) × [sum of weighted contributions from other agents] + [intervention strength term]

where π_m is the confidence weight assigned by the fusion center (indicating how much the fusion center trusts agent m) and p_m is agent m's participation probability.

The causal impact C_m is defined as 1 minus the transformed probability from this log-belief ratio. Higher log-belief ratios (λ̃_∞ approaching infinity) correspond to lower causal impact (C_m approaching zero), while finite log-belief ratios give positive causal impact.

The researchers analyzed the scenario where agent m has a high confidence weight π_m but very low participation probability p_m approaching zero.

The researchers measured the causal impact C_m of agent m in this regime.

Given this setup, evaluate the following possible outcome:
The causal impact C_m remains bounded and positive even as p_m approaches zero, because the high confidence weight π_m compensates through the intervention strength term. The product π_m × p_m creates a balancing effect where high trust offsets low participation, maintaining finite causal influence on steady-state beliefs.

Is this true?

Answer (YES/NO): NO